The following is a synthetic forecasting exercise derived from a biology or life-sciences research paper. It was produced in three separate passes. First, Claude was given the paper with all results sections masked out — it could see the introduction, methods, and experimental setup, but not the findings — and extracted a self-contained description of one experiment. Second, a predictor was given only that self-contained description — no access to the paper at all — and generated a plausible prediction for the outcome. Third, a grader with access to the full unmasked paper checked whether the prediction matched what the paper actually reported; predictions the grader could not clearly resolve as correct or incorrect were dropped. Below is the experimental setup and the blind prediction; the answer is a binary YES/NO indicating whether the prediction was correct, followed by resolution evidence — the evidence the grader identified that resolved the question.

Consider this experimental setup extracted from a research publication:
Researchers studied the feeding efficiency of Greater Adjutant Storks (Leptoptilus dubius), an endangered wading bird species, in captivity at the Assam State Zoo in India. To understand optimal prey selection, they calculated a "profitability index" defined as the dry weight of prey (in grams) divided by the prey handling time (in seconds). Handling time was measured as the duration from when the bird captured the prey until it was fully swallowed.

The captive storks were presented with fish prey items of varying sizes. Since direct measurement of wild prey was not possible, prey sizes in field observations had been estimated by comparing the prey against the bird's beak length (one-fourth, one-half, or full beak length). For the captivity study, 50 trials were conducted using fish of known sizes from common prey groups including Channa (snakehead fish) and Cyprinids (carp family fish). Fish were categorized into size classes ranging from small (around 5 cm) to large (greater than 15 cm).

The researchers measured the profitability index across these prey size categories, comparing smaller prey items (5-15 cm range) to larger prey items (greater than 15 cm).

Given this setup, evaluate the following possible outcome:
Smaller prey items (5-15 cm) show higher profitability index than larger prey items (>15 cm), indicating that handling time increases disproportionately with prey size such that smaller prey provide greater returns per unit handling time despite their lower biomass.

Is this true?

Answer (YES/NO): YES